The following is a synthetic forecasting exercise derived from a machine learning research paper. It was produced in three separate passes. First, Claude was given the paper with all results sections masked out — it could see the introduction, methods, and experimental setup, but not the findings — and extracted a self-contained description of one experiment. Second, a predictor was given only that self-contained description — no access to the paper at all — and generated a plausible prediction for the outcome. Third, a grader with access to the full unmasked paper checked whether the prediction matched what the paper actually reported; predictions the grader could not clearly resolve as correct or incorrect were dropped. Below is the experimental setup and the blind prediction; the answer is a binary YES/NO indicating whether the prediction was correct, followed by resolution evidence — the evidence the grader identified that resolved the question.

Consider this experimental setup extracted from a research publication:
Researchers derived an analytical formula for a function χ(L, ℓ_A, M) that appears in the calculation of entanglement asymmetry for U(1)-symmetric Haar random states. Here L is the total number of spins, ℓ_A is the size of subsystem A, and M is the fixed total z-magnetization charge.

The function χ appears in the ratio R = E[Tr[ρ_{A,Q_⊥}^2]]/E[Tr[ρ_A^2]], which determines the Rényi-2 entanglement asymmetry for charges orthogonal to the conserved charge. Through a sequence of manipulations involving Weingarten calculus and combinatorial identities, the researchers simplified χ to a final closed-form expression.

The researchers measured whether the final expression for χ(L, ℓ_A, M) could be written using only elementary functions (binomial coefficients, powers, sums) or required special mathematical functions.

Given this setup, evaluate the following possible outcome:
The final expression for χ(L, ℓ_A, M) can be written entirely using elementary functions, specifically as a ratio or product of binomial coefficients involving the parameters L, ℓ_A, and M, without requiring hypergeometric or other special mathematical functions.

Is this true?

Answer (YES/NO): NO